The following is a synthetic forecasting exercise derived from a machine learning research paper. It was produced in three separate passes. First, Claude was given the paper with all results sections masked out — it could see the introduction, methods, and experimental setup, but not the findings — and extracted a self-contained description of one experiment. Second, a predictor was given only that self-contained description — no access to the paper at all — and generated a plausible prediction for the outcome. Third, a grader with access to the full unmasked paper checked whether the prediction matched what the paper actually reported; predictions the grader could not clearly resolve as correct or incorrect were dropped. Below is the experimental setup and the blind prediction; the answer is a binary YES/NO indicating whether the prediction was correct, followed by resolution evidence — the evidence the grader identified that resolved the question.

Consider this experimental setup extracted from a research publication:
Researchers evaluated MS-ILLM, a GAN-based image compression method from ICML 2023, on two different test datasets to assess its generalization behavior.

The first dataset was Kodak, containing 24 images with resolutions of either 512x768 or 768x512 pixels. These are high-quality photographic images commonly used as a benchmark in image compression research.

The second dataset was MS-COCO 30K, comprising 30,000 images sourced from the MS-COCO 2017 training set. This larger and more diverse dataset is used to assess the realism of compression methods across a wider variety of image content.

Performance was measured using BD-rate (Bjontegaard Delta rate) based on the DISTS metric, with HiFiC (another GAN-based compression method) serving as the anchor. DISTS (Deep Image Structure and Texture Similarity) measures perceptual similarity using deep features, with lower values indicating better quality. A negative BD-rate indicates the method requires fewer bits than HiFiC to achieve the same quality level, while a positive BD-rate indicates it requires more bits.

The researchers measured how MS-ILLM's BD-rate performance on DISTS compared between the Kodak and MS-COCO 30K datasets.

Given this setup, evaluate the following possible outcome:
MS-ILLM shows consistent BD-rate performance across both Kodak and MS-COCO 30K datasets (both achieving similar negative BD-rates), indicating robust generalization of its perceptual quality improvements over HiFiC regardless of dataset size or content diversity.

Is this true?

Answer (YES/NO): NO